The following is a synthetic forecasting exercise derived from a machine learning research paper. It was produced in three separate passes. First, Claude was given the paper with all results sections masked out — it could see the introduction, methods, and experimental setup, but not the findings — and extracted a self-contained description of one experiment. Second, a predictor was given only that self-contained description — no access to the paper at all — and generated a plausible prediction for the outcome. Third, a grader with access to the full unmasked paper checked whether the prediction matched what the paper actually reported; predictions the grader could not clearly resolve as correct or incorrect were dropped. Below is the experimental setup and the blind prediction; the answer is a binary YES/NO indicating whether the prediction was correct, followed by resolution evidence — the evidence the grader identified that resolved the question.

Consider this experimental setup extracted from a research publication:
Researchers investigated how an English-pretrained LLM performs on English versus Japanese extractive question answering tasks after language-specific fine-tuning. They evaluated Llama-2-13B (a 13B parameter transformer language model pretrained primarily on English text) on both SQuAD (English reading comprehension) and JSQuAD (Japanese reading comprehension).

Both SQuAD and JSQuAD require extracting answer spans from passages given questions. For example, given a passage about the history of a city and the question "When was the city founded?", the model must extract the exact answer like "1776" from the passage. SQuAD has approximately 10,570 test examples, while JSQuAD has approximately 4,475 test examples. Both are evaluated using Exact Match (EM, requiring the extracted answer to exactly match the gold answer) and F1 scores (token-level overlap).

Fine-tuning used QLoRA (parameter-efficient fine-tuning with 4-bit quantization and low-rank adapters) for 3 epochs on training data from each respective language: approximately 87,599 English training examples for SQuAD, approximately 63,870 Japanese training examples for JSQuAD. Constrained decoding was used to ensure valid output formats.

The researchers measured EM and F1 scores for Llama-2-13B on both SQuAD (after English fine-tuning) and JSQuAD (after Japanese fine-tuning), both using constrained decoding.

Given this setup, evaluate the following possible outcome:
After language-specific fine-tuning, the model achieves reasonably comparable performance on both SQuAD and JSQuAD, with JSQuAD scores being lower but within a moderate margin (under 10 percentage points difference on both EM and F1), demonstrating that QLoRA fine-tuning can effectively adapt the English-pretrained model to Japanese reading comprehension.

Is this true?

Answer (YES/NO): NO